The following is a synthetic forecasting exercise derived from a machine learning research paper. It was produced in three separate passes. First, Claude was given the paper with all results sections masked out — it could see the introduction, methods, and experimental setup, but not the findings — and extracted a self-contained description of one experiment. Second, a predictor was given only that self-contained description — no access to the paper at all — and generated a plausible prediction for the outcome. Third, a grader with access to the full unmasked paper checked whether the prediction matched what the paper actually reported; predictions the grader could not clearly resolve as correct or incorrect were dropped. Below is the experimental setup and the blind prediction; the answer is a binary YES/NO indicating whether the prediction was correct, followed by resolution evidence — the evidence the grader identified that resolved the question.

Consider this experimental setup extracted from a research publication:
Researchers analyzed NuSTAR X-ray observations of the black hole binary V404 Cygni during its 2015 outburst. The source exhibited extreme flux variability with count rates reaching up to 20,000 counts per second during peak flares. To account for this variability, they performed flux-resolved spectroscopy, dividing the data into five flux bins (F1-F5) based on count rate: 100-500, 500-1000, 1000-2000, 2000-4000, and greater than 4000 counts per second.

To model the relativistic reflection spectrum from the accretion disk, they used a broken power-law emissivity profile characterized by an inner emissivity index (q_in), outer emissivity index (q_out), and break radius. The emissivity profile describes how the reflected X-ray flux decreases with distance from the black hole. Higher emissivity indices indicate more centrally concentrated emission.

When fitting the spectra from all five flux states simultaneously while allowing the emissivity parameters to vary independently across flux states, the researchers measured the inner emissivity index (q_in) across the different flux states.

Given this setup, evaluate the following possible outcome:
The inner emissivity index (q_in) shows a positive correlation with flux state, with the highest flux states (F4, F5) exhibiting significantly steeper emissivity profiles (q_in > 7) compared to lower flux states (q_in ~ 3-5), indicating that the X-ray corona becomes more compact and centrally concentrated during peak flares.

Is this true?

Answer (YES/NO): NO